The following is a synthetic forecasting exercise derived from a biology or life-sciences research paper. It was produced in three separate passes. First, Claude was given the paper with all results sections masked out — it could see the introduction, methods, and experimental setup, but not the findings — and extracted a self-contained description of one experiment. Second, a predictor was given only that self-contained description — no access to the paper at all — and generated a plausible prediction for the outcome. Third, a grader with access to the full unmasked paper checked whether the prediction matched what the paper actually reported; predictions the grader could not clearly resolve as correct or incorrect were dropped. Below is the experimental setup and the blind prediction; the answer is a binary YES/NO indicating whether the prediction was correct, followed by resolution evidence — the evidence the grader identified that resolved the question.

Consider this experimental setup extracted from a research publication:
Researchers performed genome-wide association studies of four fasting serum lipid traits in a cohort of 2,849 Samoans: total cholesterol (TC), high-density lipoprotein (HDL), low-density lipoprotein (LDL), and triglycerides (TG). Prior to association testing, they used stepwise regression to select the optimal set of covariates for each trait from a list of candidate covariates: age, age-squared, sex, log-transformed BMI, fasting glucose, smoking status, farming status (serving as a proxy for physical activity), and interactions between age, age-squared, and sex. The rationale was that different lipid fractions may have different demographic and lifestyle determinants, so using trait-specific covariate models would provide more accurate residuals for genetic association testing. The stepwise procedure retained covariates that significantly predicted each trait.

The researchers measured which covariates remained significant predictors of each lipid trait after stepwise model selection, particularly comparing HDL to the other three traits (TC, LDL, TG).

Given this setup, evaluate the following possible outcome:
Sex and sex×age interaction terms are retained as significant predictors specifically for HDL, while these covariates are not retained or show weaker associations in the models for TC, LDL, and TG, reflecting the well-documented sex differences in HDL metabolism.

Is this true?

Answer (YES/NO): NO